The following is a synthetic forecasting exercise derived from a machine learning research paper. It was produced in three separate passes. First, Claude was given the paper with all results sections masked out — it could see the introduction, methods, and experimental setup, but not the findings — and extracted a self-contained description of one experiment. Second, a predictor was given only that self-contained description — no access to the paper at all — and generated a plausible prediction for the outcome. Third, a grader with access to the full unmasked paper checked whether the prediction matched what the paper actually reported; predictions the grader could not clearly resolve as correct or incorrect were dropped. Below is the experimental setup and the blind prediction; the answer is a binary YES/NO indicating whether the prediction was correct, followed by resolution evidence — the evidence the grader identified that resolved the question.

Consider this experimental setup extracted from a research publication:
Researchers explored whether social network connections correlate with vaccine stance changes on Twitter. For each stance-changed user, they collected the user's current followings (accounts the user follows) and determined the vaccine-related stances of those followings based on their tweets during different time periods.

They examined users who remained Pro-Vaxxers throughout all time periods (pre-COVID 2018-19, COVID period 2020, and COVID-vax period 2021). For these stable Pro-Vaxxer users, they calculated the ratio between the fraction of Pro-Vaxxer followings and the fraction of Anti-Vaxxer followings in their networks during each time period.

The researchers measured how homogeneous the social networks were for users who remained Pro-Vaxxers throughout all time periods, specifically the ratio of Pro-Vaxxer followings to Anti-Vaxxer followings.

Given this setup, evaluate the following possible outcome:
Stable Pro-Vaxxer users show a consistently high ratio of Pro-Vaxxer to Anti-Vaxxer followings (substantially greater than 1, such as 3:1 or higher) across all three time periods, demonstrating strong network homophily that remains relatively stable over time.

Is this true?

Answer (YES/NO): NO